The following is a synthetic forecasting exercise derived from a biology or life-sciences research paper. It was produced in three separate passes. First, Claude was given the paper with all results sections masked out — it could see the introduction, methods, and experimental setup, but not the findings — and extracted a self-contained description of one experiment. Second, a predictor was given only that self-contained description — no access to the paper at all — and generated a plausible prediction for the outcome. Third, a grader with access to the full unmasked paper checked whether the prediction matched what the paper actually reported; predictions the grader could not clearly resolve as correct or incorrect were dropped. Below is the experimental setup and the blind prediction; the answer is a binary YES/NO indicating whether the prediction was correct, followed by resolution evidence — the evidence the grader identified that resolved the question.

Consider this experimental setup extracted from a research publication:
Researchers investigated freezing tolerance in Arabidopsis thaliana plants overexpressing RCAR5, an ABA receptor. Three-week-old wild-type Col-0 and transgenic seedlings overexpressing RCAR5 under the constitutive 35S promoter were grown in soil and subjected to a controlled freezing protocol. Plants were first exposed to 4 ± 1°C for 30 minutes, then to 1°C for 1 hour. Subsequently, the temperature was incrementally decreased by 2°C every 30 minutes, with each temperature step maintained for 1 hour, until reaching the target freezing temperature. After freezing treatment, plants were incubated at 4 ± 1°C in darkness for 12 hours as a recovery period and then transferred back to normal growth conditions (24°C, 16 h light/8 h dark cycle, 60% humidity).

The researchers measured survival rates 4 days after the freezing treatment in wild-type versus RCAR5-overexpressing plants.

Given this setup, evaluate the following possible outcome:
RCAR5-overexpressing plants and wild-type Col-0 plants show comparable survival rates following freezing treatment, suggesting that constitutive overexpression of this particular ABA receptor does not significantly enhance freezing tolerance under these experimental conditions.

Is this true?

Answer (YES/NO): NO